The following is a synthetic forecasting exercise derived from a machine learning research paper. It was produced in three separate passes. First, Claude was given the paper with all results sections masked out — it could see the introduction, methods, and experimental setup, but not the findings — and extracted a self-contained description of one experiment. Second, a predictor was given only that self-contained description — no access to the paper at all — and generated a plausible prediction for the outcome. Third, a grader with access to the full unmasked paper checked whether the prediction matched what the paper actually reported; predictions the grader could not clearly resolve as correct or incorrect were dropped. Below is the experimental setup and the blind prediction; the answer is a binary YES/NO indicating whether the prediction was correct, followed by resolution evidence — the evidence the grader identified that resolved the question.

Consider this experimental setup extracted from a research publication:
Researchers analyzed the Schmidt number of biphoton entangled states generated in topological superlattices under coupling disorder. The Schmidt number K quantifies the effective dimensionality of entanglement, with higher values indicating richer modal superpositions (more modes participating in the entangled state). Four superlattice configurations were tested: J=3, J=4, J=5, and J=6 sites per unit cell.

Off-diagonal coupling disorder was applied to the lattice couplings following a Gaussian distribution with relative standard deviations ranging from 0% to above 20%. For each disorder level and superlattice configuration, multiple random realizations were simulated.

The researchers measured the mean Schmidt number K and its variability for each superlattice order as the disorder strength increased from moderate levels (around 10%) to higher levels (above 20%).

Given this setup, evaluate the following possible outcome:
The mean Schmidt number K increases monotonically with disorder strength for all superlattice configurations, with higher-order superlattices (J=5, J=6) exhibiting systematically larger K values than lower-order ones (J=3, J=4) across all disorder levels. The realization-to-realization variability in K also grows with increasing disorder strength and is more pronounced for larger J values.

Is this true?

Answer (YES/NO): NO